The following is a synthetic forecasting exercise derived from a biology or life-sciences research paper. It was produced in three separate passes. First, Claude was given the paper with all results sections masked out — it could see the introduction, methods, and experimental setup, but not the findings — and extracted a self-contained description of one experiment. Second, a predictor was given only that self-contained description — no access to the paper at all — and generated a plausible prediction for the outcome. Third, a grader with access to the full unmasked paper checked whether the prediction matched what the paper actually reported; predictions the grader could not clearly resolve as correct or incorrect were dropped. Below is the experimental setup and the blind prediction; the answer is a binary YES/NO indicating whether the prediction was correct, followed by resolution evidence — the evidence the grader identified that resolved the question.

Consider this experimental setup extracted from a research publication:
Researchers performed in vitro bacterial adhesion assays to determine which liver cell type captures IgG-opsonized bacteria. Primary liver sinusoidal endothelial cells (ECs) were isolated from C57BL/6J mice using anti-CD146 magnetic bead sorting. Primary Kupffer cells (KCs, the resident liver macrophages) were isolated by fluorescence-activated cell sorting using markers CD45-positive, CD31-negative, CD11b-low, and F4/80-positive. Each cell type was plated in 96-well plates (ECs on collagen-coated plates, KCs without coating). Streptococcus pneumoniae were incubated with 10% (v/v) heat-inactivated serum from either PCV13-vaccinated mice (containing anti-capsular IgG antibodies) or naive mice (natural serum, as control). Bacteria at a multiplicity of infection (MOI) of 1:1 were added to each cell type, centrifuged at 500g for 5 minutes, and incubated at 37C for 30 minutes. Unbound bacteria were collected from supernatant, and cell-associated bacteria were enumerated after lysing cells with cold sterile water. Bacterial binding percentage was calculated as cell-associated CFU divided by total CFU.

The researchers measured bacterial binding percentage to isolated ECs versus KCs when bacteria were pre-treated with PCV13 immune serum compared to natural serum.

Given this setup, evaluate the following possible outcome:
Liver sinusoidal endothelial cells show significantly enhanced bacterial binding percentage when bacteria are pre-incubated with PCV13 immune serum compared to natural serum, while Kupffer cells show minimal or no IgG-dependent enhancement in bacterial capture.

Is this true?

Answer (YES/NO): NO